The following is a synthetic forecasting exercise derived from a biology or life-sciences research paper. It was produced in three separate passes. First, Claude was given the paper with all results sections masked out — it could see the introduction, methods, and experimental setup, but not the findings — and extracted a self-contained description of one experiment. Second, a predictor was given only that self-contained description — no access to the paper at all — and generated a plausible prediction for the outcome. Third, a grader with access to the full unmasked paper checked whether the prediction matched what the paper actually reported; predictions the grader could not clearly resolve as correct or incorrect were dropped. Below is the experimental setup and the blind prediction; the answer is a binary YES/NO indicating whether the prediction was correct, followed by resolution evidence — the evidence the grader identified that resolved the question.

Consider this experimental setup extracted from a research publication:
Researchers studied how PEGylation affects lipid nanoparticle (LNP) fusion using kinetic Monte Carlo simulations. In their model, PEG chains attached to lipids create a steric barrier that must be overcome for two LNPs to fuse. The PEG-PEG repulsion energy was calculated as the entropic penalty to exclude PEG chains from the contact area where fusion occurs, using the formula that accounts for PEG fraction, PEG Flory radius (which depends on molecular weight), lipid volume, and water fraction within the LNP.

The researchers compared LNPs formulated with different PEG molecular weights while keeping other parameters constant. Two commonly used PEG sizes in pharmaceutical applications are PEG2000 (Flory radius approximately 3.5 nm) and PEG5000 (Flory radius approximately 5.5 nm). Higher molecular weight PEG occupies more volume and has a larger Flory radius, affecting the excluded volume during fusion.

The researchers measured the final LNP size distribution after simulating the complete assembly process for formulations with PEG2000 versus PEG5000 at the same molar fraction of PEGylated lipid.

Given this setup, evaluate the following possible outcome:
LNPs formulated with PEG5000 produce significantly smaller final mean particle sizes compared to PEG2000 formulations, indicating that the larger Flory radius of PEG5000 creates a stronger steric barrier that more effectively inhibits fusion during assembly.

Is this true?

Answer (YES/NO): YES